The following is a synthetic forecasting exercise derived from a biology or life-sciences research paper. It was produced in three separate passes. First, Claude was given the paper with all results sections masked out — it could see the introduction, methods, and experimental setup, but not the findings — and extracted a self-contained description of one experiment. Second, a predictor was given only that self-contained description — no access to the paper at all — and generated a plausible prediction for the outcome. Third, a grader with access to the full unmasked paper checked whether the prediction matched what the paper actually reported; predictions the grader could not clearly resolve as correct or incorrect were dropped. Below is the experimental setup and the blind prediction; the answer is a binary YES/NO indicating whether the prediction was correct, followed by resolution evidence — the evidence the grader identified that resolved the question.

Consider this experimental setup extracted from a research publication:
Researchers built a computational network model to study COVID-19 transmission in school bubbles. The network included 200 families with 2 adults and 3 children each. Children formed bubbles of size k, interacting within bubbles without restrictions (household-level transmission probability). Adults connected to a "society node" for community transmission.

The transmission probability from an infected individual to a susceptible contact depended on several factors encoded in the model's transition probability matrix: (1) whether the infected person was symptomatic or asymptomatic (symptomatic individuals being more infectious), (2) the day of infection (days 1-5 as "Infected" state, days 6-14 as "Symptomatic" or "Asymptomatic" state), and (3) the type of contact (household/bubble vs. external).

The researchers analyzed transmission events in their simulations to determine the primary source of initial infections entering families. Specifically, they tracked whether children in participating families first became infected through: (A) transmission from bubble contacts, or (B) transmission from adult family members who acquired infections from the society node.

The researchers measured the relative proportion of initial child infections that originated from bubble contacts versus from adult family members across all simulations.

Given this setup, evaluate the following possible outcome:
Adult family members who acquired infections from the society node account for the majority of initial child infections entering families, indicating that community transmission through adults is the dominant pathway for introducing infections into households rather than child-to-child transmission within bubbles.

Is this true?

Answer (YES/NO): YES